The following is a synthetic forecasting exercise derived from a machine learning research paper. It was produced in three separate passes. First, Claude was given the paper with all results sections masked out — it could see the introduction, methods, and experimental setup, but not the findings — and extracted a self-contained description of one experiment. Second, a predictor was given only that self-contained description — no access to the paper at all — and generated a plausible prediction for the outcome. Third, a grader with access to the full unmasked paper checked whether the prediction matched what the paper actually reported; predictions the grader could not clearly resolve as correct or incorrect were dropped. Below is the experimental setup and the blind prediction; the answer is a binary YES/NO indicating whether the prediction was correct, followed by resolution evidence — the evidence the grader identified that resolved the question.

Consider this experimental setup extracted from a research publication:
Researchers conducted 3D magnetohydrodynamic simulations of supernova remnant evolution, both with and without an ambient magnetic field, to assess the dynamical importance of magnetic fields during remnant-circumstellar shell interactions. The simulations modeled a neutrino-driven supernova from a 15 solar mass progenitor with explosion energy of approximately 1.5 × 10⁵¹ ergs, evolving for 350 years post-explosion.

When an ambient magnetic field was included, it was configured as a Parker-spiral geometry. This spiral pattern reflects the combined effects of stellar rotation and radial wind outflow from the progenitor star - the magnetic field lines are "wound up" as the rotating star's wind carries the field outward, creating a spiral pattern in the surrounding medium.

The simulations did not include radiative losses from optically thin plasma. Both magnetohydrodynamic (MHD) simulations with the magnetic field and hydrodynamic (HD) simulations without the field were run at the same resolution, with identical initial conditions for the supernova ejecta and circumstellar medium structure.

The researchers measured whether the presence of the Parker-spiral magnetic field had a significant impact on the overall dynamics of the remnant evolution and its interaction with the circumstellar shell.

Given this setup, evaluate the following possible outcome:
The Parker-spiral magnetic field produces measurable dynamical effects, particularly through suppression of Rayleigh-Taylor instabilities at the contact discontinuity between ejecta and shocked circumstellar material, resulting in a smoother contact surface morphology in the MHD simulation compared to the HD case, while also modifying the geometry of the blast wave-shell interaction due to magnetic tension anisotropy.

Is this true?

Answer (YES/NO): NO